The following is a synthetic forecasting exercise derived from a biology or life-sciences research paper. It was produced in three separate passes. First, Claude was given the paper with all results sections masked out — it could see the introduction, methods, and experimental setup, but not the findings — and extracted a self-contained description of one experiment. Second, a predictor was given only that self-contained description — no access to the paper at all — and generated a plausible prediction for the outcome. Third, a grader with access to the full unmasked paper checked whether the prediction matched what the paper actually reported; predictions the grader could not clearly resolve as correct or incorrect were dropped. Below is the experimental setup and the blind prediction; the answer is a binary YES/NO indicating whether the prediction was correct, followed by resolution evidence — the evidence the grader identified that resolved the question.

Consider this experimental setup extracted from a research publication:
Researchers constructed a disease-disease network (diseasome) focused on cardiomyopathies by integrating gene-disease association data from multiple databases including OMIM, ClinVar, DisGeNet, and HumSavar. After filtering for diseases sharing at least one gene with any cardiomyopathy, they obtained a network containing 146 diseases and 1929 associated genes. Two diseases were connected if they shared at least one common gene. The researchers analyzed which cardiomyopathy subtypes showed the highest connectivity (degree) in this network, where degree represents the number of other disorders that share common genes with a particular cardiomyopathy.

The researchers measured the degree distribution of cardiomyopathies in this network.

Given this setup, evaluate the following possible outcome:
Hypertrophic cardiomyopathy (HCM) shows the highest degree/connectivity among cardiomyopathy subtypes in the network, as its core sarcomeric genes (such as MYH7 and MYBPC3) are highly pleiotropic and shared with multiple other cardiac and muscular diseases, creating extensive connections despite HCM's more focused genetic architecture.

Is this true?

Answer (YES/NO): NO